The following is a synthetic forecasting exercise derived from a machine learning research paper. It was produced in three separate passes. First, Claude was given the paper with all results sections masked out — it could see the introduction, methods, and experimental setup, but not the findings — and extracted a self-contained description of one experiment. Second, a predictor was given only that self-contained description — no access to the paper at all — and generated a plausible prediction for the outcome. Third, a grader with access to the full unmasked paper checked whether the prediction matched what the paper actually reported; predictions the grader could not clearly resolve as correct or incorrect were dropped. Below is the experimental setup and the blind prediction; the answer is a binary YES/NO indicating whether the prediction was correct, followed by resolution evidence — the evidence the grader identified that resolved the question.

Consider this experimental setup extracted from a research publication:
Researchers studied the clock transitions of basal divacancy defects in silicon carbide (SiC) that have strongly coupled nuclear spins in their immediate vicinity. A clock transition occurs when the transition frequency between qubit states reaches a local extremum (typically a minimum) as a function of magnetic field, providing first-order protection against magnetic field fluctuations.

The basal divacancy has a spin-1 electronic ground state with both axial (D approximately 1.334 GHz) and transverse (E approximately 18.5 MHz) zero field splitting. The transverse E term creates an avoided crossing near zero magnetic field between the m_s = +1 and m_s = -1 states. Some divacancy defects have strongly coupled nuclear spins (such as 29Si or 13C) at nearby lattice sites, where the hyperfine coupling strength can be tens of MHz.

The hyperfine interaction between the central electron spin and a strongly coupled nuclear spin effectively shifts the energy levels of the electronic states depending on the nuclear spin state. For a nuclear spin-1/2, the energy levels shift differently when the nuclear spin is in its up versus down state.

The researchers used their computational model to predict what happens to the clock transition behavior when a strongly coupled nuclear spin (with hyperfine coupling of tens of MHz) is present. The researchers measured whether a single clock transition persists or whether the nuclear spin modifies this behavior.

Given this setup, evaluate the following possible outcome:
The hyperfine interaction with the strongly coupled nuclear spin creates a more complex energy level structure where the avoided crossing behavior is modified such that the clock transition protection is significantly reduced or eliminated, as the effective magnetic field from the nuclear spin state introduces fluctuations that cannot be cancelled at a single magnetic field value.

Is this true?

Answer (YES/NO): NO